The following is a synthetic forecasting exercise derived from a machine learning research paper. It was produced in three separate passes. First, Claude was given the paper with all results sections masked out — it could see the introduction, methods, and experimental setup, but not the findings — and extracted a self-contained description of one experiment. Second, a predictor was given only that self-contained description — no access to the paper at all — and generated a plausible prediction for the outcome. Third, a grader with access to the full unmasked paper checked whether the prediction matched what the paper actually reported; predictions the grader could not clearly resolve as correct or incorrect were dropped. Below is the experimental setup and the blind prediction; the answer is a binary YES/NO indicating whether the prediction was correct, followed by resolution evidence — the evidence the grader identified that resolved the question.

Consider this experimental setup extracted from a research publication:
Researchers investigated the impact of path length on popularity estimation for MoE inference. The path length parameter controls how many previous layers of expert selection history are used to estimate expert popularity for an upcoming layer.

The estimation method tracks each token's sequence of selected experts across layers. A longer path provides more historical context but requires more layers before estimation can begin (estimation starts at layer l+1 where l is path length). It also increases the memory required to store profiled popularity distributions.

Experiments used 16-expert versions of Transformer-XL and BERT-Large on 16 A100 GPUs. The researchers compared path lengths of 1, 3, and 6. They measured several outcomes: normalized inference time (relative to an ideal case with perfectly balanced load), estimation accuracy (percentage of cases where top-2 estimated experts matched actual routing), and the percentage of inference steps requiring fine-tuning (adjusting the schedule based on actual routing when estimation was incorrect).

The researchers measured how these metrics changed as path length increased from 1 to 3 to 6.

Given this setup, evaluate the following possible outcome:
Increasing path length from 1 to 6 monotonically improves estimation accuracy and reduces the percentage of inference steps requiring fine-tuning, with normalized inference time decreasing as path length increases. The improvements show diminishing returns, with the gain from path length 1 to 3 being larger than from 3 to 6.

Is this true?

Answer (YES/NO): NO